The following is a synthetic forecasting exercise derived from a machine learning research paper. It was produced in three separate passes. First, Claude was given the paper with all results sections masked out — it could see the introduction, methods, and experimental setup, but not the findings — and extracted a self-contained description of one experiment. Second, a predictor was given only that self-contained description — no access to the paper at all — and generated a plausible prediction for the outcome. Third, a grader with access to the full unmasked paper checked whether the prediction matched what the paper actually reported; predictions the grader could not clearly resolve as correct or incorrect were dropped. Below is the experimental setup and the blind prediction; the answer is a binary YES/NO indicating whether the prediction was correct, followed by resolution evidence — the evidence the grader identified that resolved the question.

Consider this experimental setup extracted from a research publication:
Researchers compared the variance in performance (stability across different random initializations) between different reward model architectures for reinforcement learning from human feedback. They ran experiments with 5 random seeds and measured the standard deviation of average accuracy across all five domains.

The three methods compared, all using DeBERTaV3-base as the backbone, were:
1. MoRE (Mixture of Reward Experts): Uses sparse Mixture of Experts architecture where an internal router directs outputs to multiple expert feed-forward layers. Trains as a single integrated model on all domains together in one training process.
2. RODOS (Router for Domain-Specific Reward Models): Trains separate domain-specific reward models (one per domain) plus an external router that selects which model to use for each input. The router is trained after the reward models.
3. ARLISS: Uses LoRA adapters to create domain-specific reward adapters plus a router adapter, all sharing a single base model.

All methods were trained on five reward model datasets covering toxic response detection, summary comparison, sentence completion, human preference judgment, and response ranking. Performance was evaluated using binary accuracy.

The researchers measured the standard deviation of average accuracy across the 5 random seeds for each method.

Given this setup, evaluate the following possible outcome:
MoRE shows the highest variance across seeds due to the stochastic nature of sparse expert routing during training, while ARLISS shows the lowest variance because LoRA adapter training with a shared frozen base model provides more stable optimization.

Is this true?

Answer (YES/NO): NO